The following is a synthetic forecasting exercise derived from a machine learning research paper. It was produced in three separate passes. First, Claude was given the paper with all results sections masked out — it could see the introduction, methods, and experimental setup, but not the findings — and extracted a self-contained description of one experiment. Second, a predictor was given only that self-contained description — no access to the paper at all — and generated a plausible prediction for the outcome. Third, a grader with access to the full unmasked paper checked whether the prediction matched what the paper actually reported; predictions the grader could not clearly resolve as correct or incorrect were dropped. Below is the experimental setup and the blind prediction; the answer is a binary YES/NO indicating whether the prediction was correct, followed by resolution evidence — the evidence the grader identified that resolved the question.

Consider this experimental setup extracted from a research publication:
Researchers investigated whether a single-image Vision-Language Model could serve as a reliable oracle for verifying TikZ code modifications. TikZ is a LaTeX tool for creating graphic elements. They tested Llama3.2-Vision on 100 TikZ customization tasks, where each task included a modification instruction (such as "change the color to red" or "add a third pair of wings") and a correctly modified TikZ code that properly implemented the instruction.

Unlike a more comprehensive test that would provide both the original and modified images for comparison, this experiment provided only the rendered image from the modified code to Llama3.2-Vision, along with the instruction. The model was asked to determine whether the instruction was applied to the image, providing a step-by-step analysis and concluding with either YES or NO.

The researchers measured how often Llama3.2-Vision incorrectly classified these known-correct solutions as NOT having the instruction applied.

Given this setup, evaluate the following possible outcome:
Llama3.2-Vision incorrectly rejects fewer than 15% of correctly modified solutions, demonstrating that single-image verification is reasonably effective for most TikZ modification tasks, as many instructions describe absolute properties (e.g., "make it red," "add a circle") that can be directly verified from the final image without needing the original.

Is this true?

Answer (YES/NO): NO